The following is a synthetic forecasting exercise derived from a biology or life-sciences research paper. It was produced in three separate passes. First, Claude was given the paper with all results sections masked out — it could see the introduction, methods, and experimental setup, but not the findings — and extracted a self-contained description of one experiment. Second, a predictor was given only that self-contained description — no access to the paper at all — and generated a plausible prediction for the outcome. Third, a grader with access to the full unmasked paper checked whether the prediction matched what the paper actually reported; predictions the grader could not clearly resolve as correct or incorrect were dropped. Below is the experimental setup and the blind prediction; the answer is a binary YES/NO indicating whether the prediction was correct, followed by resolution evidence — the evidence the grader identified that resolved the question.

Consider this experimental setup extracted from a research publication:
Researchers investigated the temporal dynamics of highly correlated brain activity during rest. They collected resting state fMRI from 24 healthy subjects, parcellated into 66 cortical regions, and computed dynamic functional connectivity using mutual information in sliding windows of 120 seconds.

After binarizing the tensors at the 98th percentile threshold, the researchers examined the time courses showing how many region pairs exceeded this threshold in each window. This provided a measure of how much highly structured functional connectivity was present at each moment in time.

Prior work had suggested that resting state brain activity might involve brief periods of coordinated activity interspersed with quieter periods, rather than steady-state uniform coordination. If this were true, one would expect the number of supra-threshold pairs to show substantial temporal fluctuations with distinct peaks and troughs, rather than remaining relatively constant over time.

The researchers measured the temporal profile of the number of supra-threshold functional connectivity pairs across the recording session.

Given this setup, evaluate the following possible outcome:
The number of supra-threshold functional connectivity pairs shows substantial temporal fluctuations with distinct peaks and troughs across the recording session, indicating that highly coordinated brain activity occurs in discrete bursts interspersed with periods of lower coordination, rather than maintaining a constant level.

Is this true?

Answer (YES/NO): YES